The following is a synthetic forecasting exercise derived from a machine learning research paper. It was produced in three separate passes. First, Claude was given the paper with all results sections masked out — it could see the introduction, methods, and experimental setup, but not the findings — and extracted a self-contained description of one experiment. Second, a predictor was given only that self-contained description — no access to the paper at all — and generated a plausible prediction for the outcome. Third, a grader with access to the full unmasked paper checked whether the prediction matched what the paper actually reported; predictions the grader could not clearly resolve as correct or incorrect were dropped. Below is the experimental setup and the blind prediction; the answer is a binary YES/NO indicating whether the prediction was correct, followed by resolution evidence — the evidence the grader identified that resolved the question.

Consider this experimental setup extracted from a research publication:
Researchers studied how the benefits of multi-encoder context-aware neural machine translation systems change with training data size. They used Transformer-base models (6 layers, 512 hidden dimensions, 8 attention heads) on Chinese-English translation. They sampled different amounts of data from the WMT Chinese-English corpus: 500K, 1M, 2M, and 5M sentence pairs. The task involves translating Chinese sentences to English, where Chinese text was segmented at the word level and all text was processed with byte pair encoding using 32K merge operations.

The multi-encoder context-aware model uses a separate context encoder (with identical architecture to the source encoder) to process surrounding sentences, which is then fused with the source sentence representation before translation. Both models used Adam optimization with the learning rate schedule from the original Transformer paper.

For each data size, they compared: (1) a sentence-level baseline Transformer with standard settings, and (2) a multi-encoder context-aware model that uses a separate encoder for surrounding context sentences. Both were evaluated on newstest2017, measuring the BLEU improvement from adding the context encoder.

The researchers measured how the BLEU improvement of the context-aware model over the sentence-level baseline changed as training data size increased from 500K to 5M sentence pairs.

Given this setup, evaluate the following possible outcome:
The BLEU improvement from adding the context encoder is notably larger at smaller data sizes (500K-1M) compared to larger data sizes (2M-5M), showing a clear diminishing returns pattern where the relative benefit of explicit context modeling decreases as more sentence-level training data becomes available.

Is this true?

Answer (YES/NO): NO